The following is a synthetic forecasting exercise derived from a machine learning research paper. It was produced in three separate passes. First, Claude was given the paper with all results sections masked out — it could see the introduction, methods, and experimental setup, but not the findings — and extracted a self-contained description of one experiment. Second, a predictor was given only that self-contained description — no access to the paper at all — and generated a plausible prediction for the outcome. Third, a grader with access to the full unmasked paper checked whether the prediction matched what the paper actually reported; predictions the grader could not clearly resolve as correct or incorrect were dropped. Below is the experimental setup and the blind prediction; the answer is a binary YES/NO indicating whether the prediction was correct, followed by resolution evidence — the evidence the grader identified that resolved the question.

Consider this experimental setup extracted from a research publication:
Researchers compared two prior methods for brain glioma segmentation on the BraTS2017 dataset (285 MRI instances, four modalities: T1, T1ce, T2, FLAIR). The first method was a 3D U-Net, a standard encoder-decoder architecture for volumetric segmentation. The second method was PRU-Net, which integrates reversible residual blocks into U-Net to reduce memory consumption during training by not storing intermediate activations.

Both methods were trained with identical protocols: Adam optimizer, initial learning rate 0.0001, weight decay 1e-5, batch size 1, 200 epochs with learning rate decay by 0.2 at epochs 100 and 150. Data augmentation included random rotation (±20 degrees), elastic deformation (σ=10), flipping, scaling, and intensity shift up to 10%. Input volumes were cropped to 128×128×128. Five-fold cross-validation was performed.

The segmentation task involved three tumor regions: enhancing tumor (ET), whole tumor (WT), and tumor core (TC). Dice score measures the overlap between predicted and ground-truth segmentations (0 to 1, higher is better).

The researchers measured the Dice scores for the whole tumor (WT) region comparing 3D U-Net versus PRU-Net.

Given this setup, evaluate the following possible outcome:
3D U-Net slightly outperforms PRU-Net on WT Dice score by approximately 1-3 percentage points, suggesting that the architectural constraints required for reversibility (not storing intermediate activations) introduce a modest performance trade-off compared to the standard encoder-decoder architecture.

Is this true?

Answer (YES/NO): NO